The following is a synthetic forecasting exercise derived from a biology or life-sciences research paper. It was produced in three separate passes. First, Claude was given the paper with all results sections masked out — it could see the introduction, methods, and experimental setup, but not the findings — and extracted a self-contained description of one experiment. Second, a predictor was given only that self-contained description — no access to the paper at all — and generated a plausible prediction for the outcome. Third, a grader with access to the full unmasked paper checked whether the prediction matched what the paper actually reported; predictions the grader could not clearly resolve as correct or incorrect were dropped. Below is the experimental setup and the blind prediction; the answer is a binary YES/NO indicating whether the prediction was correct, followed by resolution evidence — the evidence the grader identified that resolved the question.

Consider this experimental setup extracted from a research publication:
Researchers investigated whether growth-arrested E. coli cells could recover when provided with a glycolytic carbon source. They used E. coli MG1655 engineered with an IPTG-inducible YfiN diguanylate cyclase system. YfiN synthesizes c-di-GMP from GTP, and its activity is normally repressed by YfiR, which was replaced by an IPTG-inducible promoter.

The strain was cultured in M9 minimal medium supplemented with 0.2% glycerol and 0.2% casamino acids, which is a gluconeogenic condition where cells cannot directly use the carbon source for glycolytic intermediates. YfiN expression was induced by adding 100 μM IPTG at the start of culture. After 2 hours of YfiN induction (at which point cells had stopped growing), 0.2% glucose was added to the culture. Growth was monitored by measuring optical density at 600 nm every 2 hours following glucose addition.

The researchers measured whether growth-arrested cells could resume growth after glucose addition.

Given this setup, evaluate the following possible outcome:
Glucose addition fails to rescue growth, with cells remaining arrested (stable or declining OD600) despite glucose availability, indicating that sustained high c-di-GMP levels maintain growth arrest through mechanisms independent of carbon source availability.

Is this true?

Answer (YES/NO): NO